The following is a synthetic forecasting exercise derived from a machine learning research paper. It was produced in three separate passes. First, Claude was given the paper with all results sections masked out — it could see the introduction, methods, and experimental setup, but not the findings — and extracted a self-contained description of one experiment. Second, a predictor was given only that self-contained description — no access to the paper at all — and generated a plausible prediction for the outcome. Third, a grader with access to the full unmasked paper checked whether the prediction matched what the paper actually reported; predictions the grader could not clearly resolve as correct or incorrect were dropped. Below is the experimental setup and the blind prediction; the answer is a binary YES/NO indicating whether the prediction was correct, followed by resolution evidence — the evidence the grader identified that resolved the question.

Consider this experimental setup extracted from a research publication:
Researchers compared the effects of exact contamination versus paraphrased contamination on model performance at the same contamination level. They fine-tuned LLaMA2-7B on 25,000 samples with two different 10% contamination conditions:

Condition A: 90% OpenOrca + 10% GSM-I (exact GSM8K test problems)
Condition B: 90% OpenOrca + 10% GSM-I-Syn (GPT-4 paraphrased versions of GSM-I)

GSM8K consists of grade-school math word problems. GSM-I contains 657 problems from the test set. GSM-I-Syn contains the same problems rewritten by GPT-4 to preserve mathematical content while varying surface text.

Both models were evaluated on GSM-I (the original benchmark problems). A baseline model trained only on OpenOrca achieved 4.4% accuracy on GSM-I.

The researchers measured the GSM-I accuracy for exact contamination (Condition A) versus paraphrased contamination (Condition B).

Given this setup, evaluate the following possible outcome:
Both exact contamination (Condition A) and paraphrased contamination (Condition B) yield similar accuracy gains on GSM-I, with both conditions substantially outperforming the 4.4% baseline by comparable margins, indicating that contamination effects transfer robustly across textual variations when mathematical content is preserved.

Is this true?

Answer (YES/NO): NO